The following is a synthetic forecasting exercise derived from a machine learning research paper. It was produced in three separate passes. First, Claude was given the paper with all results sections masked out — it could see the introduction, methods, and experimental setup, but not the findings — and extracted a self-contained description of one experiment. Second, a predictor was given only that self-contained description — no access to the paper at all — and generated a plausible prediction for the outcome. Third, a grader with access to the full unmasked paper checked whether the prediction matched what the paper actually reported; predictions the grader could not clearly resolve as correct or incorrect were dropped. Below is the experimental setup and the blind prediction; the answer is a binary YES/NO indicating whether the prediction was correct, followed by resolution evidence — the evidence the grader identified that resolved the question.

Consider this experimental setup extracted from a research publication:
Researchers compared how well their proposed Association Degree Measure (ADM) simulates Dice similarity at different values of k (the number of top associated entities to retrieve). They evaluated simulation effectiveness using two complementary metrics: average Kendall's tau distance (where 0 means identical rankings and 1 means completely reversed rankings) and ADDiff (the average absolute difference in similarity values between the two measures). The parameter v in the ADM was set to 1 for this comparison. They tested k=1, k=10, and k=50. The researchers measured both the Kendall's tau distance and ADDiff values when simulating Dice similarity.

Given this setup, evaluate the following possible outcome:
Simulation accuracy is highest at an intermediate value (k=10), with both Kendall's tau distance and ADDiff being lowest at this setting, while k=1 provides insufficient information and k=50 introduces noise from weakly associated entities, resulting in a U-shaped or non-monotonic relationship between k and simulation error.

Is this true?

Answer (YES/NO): NO